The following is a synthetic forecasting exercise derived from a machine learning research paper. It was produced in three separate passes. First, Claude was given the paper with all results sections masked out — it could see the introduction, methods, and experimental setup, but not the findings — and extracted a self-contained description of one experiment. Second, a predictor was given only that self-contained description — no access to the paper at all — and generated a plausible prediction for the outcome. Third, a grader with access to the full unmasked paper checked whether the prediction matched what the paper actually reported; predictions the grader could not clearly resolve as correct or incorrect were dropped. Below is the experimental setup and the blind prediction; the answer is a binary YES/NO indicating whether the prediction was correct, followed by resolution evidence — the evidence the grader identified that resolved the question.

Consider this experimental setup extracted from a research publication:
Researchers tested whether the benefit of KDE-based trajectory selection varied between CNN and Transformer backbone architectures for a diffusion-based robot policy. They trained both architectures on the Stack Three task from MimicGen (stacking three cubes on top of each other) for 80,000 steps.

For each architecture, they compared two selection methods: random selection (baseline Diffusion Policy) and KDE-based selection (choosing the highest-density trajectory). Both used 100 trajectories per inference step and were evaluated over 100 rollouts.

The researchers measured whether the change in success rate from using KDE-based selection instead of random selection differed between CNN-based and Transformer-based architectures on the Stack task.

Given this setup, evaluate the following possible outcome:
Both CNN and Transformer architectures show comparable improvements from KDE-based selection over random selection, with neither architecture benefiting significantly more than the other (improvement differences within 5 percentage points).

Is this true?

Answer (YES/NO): NO